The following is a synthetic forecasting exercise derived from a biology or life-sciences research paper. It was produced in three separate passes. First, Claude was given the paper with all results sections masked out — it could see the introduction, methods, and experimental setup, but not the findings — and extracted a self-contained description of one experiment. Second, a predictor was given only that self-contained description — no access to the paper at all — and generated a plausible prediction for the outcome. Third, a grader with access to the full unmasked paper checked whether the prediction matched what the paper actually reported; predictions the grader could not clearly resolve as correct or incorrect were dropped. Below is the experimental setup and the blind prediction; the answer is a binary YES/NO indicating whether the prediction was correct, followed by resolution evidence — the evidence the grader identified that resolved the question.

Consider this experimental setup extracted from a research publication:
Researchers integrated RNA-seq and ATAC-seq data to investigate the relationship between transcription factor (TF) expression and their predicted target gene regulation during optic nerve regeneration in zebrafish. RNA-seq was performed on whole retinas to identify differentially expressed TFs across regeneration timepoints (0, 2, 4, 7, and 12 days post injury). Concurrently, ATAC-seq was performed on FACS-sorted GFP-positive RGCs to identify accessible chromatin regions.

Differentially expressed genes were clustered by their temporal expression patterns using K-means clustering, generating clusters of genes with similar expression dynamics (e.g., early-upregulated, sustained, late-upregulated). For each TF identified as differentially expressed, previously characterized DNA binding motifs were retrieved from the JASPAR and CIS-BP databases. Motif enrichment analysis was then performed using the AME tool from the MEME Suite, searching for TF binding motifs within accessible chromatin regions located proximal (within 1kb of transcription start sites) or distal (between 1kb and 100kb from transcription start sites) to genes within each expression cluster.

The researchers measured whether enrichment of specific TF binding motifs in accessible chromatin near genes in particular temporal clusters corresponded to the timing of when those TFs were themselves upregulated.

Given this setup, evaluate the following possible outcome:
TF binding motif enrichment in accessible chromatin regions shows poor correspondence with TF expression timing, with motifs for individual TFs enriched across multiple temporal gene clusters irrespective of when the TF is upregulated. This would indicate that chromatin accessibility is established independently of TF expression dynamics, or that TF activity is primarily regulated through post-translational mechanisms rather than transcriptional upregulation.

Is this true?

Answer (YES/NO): NO